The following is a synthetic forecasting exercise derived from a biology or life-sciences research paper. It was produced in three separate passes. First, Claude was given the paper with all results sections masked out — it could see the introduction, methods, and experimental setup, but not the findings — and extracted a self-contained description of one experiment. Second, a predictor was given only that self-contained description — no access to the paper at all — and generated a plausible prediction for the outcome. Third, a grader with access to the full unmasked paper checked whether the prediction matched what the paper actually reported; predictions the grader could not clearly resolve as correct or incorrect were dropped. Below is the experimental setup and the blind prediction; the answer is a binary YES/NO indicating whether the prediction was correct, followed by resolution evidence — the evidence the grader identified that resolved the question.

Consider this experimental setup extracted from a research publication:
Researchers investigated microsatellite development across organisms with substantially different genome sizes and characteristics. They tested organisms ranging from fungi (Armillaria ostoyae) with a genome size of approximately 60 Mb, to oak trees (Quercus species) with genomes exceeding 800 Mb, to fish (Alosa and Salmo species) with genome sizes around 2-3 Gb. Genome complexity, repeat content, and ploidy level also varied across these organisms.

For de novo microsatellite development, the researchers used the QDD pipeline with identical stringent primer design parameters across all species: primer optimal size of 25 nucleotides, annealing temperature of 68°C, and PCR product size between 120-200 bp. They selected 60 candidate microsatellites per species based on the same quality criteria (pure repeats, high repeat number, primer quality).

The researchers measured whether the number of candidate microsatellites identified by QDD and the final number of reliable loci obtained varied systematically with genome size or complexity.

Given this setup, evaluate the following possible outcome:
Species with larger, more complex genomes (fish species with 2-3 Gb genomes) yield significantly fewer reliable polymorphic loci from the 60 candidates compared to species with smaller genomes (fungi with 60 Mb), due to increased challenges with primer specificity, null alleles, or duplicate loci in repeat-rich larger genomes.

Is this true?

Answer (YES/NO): NO